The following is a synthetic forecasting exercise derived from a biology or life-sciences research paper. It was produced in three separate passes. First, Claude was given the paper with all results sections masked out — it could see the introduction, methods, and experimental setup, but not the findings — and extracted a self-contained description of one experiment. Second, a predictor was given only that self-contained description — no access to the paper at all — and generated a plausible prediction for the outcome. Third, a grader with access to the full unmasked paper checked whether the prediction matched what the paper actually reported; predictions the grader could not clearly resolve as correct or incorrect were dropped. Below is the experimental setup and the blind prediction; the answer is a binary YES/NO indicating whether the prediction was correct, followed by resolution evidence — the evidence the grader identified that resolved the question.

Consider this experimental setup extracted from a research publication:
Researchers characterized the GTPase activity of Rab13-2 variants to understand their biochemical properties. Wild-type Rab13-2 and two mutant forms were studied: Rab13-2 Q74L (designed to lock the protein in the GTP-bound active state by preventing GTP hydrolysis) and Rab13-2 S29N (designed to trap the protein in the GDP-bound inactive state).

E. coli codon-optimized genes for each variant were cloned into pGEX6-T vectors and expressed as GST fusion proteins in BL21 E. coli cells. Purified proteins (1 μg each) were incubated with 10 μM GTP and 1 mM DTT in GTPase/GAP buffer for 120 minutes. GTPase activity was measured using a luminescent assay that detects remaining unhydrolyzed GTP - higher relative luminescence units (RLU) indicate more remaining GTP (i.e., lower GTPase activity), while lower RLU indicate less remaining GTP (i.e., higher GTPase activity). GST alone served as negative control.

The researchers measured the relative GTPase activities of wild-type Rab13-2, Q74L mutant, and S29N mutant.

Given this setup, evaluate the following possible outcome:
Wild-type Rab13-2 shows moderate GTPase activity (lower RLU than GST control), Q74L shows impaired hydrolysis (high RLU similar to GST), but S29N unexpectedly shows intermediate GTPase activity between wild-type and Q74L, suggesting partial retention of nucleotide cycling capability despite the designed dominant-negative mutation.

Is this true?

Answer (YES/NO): NO